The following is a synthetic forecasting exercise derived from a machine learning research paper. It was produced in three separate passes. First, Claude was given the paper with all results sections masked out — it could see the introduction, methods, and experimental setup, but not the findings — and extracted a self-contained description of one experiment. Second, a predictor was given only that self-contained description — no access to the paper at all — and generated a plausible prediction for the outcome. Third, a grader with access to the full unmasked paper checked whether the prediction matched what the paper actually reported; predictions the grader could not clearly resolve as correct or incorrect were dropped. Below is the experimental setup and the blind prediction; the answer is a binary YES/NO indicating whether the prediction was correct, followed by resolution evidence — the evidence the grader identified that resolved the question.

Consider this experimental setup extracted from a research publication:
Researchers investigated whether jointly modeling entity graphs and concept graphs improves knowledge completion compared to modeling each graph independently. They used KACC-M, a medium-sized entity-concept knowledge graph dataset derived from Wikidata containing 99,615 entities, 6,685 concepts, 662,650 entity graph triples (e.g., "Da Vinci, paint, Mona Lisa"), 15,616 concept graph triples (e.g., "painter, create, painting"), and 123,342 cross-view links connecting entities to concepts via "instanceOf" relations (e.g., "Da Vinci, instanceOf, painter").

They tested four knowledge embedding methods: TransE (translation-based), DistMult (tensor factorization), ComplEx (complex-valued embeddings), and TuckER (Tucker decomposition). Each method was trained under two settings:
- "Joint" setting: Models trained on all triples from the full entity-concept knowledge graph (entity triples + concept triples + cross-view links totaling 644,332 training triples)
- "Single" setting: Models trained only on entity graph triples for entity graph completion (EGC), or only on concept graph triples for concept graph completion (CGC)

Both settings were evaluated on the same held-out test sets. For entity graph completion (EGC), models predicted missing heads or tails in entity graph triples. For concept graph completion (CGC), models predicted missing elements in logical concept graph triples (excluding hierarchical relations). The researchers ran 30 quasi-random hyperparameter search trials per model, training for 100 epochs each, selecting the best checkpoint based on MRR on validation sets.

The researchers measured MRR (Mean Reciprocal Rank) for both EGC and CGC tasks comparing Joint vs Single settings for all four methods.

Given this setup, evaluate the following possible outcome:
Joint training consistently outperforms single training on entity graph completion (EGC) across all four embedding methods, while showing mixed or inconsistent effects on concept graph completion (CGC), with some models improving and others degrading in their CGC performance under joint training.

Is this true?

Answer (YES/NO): YES